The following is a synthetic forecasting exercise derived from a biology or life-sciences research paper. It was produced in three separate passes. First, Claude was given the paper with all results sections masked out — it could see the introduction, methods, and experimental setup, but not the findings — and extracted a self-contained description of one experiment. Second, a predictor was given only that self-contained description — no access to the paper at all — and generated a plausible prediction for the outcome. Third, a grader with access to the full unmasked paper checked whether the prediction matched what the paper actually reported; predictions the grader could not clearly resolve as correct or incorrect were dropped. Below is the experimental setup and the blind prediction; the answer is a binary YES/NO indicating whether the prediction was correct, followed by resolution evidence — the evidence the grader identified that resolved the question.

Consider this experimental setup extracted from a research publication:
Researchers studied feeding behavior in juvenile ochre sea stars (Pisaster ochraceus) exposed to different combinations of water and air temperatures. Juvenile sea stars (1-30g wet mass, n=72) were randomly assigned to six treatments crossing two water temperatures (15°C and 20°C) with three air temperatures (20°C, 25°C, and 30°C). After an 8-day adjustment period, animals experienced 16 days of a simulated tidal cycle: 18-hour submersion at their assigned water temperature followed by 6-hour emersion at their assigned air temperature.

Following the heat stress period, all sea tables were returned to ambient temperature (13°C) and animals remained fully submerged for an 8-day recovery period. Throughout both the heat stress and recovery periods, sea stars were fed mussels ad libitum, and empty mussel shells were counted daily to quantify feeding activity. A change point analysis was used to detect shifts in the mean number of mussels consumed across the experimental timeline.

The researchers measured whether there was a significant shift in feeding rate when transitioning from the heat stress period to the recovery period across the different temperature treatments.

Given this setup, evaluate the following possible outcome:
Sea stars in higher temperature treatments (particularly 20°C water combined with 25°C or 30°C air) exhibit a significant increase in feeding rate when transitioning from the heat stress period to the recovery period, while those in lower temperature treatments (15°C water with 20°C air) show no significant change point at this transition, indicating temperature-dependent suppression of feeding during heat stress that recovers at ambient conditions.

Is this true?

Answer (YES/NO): NO